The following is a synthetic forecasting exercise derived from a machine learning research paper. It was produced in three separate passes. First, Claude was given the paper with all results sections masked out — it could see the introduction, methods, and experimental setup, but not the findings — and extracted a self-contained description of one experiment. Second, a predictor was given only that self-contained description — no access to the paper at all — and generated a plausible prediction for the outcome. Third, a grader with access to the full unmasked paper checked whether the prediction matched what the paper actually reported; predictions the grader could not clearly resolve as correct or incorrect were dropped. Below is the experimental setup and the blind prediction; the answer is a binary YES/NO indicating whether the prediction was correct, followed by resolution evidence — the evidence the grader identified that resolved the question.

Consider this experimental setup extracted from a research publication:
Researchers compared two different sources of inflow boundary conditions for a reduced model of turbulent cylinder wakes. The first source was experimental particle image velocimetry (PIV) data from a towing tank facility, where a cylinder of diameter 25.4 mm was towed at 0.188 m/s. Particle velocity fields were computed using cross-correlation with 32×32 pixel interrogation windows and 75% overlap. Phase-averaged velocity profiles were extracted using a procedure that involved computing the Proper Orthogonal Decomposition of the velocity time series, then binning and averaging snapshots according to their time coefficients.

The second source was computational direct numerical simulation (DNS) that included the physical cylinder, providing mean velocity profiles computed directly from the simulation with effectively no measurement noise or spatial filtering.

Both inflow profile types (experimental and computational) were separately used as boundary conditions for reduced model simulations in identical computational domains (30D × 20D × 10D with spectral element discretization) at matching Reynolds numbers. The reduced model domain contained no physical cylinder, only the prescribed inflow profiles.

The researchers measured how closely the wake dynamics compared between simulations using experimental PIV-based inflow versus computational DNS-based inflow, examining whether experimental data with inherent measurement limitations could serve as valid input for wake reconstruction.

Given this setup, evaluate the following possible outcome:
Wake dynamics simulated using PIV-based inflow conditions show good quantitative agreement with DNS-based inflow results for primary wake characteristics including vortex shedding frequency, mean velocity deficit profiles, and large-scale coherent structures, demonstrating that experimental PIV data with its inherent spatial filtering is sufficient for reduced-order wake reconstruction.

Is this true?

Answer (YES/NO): YES